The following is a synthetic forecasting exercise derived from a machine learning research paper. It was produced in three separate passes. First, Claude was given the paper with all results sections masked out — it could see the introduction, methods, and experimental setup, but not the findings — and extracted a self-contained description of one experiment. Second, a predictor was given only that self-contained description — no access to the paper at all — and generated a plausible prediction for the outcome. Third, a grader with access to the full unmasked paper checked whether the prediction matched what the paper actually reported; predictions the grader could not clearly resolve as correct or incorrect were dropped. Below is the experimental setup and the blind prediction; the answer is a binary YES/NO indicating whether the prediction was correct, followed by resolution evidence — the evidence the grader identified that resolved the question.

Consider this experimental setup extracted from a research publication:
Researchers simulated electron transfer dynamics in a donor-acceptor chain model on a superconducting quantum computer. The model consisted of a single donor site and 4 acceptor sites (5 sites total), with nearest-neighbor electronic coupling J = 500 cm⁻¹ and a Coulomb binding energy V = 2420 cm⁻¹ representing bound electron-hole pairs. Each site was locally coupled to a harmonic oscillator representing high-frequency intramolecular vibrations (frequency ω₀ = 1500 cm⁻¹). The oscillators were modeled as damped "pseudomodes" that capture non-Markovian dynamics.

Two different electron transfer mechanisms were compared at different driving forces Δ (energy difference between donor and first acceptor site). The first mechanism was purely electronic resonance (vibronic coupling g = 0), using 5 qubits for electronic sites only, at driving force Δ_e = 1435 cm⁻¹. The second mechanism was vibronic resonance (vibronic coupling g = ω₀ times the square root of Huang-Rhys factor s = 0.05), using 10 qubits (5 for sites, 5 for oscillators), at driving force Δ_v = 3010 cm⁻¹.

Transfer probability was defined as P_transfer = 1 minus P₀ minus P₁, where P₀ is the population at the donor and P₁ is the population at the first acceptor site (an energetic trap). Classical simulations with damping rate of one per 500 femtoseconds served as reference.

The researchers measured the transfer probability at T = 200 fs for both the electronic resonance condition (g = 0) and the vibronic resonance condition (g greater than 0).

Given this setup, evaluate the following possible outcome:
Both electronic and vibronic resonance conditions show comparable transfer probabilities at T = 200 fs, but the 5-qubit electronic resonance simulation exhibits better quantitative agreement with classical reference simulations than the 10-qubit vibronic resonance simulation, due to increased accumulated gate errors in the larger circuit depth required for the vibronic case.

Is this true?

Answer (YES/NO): NO